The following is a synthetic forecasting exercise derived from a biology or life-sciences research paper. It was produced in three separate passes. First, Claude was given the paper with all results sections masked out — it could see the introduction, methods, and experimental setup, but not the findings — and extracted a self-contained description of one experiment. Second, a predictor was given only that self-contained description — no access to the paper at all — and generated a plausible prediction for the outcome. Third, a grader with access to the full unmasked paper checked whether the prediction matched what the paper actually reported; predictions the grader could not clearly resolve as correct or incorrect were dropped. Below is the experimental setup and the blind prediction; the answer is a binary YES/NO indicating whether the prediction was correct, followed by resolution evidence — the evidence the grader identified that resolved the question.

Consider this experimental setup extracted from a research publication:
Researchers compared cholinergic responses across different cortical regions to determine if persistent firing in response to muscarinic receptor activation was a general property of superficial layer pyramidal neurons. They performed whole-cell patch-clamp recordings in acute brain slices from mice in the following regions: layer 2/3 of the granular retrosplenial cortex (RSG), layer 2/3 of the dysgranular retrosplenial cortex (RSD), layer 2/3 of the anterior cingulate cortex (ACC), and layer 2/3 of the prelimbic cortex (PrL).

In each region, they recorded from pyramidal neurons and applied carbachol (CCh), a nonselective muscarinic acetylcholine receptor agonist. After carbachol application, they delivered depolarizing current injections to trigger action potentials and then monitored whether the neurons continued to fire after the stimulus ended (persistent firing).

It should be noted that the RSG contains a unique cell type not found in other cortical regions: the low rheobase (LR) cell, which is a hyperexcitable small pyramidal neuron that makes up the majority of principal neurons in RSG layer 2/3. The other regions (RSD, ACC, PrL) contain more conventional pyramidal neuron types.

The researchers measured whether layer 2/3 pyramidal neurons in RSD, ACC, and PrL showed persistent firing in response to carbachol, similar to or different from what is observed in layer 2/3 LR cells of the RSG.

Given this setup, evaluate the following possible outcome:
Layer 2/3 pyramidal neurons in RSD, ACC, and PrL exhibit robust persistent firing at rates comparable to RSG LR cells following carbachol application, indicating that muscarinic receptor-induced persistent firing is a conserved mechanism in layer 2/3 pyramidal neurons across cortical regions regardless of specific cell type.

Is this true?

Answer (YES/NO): NO